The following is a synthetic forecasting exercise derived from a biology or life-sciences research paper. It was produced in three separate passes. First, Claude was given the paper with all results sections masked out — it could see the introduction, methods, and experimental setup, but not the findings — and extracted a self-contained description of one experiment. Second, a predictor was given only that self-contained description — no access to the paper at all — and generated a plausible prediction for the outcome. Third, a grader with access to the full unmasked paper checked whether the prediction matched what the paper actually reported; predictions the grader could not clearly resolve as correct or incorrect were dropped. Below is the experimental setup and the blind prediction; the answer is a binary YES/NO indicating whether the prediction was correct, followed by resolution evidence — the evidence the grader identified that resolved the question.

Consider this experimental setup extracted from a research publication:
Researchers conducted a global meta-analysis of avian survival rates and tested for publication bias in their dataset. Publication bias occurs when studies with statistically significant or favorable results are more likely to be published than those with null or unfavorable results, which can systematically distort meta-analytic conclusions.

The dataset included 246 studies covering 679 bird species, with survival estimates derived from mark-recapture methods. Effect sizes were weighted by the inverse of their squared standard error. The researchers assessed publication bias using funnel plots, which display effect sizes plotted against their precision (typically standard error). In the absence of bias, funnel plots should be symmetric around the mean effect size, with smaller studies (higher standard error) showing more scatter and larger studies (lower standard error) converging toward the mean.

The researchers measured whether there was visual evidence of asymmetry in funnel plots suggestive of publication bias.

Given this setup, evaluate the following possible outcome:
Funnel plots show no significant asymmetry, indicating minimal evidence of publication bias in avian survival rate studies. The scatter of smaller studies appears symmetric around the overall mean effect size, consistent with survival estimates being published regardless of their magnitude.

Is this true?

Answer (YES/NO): YES